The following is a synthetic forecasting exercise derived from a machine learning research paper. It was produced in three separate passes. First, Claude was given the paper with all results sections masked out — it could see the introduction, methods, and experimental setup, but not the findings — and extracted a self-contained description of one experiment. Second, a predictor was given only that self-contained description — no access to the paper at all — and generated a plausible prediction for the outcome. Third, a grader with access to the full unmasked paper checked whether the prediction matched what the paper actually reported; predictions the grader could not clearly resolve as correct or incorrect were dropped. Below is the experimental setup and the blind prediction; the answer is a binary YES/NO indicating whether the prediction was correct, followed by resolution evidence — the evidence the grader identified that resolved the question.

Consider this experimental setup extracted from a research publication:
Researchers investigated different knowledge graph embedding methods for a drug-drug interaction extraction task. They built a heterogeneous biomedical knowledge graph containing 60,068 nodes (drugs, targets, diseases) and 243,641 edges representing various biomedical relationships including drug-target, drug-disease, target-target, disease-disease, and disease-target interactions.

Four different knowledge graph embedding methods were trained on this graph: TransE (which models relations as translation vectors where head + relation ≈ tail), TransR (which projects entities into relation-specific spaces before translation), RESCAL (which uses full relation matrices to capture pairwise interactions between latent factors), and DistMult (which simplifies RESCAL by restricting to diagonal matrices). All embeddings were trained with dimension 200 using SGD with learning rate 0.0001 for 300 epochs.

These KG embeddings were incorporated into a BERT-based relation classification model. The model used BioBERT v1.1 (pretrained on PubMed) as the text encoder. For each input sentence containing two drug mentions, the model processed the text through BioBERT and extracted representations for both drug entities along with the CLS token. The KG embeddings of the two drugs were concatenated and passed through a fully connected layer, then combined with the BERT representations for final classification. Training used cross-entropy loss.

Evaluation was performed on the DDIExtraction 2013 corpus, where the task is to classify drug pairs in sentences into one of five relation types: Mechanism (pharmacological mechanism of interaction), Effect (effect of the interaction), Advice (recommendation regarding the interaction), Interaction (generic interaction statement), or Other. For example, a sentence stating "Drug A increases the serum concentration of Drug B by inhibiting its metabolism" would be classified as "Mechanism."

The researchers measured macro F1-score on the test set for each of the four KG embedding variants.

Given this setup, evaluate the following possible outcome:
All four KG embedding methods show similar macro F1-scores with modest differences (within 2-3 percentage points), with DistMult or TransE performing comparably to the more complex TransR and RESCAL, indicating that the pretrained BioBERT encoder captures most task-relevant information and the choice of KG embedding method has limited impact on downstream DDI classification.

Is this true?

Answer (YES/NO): NO